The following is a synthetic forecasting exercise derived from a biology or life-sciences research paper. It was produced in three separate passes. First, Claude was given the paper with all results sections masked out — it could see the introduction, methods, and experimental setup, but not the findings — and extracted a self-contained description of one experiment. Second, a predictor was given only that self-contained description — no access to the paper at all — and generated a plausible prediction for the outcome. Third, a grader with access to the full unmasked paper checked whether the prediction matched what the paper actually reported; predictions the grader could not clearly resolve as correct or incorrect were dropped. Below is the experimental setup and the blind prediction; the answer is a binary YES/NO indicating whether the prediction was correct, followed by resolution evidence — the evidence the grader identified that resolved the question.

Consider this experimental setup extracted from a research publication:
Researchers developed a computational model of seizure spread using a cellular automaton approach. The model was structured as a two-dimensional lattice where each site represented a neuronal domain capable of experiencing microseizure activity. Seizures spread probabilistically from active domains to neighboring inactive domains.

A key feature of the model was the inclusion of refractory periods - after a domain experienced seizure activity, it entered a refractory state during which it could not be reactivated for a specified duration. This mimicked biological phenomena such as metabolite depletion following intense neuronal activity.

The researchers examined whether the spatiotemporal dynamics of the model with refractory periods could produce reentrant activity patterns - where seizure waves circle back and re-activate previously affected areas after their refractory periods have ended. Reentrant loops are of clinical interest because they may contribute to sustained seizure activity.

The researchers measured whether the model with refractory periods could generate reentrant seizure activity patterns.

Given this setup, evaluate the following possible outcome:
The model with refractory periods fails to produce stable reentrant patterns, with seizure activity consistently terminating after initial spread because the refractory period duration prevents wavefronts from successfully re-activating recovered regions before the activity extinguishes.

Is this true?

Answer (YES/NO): NO